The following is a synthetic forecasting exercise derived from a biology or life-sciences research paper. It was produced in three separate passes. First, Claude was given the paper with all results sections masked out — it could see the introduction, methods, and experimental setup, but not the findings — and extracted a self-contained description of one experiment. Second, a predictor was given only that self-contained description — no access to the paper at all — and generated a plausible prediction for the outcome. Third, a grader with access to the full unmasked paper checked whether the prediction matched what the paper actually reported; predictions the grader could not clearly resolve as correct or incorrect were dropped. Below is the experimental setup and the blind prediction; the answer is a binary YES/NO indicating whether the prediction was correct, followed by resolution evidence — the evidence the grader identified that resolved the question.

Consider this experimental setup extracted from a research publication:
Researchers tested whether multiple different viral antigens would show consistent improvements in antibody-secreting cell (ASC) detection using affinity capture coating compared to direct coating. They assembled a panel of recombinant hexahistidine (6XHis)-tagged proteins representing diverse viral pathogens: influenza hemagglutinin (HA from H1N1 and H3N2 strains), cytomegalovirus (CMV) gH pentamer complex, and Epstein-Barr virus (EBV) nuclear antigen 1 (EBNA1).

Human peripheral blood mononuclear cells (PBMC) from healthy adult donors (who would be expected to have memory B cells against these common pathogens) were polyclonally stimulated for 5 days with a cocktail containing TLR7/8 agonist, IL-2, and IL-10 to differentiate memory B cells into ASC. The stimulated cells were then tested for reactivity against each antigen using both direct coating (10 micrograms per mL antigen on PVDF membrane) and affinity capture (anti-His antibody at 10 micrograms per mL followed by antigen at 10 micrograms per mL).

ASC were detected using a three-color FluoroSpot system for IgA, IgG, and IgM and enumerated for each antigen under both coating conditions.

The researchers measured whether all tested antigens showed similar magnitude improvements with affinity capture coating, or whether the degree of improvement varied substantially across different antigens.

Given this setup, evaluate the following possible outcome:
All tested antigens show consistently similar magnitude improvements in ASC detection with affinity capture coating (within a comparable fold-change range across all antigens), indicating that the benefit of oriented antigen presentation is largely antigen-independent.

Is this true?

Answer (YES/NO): NO